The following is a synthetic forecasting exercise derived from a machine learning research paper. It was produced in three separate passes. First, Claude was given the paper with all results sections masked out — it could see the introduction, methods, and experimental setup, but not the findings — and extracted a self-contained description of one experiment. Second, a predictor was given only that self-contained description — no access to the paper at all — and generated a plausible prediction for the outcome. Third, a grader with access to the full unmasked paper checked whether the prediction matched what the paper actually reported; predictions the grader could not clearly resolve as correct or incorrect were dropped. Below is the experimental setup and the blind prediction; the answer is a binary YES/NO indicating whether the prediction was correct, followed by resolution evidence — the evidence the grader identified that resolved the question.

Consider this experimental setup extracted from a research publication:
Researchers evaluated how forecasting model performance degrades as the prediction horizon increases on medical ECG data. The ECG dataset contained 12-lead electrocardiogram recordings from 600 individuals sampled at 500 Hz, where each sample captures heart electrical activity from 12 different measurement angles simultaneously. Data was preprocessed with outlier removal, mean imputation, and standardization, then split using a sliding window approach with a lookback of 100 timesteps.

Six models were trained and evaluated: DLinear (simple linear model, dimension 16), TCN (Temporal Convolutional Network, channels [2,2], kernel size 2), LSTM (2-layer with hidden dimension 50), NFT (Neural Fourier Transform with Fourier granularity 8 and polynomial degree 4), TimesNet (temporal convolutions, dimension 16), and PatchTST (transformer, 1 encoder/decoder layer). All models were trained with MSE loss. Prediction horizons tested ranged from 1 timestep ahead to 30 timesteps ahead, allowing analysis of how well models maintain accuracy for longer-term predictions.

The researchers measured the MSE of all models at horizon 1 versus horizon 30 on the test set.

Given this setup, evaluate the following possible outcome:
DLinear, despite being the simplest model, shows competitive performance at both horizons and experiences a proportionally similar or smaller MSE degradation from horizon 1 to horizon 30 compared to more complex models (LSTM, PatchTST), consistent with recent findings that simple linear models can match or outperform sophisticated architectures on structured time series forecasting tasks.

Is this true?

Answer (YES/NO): NO